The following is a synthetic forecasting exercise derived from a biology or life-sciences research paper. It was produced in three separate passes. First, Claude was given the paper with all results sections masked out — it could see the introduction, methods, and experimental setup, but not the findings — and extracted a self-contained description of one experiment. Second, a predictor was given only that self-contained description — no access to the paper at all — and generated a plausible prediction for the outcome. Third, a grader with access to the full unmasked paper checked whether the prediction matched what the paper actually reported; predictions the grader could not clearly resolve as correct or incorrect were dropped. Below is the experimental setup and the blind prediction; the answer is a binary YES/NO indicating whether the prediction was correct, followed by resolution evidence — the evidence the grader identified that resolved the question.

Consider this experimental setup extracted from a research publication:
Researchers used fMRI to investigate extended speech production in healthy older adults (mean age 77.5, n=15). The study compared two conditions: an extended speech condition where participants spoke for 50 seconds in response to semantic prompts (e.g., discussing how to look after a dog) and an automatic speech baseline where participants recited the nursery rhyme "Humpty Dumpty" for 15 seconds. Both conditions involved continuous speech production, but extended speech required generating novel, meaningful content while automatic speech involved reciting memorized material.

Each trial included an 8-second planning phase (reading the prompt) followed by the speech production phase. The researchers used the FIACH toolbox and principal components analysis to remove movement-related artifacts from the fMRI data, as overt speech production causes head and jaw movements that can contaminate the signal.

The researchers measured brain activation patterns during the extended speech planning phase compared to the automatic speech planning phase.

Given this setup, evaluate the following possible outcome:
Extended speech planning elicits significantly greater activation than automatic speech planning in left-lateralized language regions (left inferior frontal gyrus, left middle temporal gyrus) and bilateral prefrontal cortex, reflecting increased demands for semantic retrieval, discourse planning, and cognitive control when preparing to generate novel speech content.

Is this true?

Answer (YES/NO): NO